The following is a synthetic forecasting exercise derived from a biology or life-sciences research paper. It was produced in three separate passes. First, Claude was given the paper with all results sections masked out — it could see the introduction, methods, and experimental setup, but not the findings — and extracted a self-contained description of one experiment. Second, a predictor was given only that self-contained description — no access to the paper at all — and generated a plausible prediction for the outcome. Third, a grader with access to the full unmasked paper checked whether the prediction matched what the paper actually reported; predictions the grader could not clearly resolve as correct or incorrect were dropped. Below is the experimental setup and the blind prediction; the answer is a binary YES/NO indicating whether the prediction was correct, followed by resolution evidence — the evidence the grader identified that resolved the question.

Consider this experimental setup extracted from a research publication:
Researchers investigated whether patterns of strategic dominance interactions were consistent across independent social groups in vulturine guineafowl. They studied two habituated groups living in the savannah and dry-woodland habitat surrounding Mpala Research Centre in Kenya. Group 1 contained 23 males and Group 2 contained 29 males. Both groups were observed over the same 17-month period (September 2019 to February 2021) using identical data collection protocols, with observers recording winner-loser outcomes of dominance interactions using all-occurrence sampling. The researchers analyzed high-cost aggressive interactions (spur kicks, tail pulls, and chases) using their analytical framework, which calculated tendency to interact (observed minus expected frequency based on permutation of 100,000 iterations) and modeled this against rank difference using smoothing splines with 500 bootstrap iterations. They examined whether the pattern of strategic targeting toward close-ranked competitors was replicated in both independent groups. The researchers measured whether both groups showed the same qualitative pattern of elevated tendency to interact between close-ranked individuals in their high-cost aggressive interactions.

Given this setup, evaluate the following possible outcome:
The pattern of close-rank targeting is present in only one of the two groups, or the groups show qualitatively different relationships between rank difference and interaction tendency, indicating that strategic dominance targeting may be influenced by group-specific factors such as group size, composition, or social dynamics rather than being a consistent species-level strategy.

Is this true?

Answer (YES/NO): NO